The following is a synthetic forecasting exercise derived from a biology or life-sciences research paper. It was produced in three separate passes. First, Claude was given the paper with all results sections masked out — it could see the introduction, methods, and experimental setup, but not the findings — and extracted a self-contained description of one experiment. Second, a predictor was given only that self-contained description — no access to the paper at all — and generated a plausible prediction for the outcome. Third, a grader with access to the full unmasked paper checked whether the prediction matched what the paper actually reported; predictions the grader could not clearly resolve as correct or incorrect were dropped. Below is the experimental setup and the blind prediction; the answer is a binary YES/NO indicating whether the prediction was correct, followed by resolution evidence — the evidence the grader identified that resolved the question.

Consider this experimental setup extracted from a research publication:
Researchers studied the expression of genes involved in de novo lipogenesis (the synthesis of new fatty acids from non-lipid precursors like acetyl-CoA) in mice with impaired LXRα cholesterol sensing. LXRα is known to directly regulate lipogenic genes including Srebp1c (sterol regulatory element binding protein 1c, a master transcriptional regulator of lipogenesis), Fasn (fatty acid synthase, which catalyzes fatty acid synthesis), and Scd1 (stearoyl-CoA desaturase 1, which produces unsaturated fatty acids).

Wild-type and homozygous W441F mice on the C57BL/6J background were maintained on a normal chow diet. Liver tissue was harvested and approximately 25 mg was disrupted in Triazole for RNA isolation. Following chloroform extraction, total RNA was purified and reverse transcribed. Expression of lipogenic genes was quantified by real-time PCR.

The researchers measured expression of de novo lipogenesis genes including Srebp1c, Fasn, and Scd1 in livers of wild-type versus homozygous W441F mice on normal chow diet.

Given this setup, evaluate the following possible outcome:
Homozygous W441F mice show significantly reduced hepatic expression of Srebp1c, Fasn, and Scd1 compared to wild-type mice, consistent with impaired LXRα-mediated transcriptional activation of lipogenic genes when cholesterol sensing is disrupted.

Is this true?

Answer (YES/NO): YES